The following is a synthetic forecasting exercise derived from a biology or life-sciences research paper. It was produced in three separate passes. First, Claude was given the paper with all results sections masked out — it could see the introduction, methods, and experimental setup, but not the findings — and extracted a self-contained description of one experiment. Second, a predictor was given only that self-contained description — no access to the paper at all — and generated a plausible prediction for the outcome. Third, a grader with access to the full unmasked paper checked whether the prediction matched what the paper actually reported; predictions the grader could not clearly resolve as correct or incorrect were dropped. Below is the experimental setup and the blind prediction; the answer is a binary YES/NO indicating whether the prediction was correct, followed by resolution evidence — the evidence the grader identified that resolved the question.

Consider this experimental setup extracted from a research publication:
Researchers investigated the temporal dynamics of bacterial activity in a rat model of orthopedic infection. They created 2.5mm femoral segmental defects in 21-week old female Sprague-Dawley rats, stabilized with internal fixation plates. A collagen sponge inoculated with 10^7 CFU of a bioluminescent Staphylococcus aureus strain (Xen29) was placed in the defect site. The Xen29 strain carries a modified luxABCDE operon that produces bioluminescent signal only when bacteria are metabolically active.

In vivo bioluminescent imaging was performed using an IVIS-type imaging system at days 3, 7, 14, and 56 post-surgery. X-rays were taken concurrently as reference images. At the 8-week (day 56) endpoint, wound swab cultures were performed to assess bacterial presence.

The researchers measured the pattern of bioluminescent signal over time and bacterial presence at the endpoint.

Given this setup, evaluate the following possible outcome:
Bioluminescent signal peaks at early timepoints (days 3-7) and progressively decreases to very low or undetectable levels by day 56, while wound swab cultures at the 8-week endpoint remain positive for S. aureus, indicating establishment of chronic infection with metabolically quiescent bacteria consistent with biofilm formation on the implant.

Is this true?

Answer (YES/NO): YES